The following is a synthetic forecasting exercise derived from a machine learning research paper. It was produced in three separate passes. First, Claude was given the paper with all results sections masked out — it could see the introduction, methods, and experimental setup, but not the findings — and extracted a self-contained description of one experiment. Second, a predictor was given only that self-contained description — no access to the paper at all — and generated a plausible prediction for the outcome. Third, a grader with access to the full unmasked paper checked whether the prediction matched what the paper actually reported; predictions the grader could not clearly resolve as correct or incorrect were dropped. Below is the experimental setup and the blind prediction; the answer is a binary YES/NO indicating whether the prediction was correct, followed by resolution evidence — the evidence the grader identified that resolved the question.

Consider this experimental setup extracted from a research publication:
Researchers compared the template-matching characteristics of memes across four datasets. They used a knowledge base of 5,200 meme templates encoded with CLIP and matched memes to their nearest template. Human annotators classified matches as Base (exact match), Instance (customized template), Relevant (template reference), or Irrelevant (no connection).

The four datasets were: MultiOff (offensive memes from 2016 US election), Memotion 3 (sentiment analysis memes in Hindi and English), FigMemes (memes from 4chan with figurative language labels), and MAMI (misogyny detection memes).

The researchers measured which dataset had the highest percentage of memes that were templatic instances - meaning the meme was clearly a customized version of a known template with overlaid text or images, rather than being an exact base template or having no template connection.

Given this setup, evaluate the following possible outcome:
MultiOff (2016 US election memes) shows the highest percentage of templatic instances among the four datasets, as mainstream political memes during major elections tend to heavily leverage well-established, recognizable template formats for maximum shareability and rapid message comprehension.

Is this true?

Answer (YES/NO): NO